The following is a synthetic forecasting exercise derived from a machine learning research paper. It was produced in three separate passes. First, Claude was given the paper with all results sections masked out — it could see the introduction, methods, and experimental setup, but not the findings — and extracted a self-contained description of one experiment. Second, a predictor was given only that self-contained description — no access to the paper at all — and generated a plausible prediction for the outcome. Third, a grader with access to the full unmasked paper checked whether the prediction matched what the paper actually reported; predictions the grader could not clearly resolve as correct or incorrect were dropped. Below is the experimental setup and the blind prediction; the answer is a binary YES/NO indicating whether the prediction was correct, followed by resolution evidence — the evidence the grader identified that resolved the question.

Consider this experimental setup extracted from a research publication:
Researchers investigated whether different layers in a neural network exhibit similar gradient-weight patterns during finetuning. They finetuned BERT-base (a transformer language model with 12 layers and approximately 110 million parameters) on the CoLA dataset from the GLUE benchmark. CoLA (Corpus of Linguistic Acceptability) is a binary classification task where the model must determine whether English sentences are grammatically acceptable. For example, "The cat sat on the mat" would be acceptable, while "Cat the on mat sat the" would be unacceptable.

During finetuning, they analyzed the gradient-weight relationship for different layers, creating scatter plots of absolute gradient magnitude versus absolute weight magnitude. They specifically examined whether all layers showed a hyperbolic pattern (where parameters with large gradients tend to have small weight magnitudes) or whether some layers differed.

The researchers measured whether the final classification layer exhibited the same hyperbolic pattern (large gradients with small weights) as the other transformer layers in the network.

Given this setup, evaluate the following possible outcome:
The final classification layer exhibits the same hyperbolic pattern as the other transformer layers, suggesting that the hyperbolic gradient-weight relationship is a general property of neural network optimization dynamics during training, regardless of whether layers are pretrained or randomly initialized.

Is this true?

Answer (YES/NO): NO